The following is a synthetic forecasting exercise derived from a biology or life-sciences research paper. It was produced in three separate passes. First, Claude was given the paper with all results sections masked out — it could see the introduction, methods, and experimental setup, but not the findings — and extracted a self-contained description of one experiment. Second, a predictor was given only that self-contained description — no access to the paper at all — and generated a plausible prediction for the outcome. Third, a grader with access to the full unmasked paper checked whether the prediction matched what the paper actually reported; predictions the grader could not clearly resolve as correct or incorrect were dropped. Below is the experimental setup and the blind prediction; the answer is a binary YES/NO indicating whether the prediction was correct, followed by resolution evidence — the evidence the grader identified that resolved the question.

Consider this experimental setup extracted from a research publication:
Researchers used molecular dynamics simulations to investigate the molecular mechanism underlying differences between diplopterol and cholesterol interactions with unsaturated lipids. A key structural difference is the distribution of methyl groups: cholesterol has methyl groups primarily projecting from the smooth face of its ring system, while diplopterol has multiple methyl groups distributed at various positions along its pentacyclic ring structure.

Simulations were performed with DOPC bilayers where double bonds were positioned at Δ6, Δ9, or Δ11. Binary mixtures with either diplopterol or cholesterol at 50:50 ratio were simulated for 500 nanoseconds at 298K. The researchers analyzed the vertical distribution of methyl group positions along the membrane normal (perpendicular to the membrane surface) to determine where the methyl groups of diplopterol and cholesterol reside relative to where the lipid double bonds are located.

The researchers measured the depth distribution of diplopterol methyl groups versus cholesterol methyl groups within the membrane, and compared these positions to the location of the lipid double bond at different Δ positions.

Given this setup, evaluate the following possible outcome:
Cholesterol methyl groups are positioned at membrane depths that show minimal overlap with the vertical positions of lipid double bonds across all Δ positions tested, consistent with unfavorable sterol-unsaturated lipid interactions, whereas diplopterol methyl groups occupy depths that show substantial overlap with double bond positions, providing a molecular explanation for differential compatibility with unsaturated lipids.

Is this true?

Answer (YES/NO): NO